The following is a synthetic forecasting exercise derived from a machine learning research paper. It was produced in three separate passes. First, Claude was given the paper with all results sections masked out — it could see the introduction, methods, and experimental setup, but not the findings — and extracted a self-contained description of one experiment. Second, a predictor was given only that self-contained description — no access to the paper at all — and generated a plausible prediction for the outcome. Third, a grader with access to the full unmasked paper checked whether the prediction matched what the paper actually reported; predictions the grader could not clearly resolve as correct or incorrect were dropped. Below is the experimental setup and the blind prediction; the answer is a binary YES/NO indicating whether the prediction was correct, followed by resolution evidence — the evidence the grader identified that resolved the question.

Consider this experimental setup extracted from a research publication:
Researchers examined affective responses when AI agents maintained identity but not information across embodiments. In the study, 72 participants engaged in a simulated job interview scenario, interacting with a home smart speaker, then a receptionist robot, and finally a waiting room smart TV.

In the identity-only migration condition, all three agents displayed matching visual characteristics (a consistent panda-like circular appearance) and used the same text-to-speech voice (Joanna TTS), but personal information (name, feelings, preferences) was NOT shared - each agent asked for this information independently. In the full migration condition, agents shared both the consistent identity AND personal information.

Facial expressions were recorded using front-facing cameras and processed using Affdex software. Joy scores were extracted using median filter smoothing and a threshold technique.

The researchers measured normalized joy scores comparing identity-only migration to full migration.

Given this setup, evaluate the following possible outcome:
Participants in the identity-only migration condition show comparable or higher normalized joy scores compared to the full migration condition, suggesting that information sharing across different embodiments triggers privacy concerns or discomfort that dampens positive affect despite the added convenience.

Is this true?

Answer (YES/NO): NO